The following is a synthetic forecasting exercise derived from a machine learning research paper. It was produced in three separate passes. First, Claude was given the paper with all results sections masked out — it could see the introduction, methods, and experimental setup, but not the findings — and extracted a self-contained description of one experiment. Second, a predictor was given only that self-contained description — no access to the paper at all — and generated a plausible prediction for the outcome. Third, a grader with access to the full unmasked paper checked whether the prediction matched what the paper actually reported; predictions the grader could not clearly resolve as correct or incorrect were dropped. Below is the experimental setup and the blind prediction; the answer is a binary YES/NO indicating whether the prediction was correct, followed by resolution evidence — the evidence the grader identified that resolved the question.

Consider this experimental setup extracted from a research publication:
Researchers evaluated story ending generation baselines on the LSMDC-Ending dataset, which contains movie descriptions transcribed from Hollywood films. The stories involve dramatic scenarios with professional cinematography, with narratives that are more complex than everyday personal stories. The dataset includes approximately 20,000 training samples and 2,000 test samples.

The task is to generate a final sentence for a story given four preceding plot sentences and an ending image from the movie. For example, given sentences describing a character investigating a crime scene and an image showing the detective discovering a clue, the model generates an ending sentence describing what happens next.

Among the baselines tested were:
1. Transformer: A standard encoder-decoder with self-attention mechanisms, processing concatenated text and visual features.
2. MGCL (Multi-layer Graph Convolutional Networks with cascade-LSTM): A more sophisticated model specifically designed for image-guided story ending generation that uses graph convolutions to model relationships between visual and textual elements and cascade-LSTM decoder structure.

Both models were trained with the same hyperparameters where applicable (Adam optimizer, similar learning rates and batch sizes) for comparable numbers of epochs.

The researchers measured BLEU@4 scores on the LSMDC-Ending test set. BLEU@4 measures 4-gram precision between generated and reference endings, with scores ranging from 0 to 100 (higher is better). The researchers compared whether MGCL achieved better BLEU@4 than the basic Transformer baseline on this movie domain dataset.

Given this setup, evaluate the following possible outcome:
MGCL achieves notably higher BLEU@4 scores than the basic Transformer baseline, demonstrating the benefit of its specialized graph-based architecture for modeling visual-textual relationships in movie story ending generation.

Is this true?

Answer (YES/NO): NO